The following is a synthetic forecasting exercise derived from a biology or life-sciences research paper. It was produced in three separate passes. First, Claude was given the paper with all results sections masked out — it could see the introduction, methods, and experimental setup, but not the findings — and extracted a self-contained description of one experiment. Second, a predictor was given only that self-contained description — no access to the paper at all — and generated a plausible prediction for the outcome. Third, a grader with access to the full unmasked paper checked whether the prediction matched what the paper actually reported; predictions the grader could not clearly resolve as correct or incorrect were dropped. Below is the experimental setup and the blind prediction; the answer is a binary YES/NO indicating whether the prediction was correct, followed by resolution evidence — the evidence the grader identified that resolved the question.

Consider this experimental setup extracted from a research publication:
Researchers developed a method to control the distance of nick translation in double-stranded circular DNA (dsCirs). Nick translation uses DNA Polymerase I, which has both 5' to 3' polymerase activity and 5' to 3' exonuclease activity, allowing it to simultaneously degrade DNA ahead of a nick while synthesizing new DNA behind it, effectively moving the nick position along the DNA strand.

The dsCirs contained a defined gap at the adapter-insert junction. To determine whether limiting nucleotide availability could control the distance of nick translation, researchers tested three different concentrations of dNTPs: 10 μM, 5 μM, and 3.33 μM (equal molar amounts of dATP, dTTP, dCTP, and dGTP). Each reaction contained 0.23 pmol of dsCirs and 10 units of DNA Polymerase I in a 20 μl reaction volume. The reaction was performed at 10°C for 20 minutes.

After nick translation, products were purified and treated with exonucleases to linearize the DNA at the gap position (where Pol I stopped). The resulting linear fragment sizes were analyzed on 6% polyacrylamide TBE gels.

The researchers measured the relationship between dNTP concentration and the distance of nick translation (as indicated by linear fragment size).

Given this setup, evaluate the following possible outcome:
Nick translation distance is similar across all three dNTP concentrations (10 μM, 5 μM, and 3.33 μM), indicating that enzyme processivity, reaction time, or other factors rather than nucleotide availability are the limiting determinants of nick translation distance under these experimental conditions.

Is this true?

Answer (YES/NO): NO